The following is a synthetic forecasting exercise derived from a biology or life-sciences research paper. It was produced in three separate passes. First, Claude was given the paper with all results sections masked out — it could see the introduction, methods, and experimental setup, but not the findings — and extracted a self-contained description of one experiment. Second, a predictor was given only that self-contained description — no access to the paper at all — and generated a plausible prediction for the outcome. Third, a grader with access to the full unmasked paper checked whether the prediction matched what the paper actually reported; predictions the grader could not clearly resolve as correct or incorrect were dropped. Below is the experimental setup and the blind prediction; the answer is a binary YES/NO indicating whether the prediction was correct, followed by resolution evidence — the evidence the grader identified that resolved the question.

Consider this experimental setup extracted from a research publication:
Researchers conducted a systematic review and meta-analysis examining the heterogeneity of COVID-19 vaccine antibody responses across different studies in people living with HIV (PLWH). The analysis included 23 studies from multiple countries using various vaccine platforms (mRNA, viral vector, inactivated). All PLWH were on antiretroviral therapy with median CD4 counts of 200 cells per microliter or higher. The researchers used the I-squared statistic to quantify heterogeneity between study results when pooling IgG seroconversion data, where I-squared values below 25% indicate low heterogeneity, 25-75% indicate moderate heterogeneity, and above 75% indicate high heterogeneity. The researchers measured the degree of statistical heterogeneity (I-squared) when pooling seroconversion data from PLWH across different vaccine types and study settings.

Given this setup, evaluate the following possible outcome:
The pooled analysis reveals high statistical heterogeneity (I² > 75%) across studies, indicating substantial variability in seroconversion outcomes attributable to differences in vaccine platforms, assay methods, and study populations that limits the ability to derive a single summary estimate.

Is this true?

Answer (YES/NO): YES